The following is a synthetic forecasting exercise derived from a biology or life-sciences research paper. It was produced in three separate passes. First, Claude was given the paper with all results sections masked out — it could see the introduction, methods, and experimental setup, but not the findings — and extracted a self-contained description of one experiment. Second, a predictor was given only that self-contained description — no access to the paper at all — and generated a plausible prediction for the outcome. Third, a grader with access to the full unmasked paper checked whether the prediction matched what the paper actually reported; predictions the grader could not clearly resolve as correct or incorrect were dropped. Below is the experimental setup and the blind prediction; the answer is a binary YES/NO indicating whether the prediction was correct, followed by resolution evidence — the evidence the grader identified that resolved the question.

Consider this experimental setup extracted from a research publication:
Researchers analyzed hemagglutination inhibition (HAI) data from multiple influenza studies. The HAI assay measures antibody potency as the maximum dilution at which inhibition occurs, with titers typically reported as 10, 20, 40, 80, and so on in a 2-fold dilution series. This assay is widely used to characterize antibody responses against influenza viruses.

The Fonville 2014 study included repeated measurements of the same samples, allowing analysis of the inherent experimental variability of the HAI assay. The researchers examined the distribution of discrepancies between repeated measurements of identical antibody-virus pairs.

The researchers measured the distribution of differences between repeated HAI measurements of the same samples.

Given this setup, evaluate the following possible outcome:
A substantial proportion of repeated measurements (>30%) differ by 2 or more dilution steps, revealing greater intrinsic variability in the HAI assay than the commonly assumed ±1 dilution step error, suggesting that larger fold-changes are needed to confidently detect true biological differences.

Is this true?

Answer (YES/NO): NO